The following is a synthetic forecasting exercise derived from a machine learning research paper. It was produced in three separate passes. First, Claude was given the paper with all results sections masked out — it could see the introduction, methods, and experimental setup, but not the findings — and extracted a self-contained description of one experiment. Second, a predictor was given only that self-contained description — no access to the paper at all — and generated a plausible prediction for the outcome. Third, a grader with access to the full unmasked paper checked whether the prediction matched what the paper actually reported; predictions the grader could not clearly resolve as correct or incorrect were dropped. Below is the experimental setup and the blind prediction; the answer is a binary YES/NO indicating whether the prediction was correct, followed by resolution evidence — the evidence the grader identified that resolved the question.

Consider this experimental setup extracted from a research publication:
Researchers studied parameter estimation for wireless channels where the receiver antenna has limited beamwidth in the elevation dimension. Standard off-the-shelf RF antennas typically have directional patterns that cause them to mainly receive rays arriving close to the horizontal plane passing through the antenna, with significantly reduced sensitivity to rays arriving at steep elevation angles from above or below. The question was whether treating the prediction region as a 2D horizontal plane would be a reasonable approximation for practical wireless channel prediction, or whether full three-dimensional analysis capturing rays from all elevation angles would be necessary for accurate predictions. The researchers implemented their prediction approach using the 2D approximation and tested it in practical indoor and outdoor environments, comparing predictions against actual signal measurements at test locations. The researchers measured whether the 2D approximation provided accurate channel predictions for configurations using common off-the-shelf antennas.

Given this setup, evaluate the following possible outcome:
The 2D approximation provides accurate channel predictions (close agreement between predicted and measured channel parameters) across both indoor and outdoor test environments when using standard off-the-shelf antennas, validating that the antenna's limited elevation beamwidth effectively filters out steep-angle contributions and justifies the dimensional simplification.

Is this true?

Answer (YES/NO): NO